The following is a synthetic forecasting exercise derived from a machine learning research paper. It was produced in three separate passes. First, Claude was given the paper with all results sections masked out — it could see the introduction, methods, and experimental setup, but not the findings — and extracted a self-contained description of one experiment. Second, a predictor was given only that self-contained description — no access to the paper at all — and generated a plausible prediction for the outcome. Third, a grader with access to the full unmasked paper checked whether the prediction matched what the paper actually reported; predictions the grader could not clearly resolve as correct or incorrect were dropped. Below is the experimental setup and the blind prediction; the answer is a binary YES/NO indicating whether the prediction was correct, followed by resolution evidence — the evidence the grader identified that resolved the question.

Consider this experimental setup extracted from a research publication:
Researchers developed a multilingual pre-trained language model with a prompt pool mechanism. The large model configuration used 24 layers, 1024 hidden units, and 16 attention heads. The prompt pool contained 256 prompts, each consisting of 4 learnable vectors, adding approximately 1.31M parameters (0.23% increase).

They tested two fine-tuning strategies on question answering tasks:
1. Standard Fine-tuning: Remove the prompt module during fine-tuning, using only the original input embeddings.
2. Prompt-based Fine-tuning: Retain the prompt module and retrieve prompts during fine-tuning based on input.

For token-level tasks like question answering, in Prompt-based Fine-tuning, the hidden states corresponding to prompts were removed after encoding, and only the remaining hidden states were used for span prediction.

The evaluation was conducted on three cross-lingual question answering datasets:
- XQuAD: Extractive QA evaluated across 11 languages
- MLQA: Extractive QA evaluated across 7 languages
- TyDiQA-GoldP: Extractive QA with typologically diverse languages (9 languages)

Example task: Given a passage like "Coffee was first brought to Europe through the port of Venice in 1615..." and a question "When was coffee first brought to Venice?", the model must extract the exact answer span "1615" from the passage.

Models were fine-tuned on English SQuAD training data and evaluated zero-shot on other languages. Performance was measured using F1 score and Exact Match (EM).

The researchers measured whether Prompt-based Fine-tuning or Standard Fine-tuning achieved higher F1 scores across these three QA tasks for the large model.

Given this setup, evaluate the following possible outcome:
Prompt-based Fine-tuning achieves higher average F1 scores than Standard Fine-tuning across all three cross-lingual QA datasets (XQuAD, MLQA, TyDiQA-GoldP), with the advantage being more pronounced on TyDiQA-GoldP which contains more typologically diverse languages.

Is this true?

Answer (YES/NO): NO